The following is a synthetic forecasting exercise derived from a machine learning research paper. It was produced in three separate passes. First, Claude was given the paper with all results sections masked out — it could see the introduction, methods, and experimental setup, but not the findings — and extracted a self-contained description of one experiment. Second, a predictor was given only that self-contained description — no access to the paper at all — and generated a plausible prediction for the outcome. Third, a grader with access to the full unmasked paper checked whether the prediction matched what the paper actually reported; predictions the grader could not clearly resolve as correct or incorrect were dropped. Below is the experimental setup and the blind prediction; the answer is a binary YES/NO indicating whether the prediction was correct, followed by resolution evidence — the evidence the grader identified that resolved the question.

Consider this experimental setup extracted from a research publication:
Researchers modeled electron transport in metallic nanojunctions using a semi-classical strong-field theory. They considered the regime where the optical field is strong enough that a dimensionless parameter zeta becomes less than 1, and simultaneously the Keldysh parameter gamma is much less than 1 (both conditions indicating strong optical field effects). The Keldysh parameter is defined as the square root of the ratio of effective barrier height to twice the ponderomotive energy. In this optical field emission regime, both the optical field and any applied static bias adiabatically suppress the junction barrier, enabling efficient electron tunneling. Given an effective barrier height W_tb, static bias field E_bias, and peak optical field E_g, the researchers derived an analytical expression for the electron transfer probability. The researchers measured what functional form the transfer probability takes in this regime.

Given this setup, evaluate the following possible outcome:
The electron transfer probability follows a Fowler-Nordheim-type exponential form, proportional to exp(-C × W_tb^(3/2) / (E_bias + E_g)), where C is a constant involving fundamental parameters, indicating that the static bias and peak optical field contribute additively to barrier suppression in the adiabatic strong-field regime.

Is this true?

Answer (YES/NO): YES